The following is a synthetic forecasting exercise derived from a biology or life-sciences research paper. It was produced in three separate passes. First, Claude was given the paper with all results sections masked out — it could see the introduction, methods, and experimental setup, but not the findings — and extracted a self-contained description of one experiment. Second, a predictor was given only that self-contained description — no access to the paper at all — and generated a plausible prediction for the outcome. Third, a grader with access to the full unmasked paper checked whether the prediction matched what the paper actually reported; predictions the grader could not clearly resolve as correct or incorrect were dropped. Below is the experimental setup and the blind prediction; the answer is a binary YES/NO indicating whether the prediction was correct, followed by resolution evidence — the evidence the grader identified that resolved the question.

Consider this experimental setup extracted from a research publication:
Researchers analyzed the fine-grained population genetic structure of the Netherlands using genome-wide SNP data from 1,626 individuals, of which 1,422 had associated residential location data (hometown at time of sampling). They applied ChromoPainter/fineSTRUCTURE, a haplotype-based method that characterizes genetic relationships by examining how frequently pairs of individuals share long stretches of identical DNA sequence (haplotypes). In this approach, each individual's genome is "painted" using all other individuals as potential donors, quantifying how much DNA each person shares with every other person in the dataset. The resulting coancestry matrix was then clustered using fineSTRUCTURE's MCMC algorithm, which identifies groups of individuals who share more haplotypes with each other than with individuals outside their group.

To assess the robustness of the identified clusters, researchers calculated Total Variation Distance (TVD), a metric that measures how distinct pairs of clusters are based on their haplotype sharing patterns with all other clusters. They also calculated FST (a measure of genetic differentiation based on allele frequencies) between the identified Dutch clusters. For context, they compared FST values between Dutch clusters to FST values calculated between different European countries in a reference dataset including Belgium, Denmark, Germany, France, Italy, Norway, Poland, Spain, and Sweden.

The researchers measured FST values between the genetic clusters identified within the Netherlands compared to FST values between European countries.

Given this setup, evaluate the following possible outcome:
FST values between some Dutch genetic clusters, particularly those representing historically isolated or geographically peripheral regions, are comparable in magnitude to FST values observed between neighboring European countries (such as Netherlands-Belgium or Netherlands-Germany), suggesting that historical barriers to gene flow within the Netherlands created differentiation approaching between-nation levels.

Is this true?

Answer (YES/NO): YES